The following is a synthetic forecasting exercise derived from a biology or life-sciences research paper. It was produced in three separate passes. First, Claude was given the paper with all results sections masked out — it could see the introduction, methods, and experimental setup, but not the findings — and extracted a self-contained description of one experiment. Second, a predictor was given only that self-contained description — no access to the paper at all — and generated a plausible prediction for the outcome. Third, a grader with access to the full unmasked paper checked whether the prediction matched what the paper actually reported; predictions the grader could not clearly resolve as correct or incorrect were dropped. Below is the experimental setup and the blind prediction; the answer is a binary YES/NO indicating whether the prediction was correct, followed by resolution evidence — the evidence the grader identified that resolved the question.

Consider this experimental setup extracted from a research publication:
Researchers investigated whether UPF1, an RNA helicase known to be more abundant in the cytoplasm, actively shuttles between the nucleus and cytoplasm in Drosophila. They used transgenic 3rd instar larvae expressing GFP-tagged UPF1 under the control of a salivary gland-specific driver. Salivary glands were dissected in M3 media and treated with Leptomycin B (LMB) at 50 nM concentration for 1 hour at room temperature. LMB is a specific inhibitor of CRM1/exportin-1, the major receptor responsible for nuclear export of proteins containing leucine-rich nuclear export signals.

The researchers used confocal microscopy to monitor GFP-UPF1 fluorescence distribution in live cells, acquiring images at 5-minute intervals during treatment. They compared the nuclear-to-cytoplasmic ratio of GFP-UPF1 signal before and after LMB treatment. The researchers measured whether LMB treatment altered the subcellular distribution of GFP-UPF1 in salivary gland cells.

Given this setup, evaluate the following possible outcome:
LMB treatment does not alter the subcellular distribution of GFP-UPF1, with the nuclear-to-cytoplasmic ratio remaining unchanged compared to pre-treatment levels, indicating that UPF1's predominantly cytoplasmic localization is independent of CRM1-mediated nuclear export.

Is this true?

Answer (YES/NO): NO